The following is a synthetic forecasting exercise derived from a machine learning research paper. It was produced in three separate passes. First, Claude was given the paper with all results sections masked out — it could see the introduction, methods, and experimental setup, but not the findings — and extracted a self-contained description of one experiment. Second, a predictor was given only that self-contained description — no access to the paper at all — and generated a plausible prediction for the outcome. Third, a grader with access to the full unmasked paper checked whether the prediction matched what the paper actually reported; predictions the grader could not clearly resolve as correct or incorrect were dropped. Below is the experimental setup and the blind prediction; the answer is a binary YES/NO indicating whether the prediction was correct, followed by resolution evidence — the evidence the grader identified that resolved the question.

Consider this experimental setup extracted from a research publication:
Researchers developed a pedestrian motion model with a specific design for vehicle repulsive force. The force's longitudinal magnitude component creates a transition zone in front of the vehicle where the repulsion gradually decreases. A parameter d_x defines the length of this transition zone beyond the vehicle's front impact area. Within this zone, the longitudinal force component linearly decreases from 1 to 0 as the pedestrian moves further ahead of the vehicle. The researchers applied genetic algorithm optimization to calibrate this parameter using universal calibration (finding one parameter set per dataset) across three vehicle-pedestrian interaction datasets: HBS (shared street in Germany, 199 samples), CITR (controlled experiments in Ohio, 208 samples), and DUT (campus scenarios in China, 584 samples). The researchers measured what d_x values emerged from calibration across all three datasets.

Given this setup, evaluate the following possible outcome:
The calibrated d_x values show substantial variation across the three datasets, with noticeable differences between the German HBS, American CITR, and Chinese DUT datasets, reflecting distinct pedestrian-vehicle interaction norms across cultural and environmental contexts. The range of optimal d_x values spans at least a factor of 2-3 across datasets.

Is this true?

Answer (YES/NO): NO